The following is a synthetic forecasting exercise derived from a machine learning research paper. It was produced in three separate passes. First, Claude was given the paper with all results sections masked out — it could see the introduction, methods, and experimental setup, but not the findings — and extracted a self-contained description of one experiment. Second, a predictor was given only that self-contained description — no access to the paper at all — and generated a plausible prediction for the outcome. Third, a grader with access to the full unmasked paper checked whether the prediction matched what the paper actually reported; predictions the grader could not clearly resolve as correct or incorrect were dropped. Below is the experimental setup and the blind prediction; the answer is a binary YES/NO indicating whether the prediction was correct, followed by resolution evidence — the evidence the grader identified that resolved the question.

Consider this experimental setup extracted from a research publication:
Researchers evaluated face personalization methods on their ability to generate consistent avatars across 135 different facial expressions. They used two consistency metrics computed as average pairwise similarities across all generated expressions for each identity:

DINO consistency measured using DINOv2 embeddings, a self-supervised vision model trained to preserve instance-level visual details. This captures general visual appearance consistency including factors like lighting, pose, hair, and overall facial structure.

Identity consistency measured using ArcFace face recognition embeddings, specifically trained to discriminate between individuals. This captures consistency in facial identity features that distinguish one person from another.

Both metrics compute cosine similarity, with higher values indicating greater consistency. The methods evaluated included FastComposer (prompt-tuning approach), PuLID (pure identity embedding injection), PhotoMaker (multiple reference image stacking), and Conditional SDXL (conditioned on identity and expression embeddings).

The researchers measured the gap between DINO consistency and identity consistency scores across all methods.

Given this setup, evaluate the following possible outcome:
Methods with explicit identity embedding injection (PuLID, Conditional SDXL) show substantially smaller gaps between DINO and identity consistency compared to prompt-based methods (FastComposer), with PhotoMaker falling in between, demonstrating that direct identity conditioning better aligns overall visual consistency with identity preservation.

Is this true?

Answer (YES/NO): NO